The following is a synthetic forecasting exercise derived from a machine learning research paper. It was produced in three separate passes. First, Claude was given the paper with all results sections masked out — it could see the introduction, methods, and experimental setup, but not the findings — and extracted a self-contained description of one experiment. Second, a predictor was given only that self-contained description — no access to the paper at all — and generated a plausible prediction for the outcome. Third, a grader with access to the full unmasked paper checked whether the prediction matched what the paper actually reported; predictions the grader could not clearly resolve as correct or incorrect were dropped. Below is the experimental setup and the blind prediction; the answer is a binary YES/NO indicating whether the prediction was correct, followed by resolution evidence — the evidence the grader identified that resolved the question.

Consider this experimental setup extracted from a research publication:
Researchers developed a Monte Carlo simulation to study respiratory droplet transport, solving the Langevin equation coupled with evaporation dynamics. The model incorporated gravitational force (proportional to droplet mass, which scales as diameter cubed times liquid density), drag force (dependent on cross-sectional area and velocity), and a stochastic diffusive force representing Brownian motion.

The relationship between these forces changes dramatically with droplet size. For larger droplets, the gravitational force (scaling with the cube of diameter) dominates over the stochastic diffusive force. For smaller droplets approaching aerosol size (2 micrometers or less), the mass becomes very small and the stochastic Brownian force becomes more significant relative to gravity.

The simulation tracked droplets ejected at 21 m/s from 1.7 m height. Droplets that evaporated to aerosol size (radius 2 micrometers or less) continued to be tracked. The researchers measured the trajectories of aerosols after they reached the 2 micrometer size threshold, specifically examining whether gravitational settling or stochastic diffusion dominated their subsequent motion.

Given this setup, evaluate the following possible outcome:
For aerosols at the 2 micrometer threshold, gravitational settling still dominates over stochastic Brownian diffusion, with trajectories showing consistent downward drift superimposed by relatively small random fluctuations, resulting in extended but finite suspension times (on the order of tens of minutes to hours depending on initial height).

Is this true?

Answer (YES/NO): NO